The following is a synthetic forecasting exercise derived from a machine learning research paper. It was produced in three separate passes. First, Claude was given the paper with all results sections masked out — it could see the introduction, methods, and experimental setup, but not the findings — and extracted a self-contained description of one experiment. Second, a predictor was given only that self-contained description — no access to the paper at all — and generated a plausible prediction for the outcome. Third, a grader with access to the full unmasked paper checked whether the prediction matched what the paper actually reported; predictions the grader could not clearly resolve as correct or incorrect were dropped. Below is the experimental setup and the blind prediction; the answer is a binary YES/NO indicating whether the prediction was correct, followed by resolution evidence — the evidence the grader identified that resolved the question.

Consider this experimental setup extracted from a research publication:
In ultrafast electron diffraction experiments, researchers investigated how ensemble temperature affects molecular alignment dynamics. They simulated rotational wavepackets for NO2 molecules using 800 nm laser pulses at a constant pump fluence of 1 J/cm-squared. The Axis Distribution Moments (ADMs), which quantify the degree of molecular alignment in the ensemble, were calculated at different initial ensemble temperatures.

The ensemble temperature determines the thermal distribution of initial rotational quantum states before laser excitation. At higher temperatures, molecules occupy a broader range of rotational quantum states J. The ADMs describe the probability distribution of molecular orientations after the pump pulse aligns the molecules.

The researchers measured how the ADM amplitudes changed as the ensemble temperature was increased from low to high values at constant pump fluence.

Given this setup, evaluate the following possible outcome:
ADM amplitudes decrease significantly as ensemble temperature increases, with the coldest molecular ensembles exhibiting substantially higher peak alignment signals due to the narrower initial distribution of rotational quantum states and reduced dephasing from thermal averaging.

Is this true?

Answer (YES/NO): YES